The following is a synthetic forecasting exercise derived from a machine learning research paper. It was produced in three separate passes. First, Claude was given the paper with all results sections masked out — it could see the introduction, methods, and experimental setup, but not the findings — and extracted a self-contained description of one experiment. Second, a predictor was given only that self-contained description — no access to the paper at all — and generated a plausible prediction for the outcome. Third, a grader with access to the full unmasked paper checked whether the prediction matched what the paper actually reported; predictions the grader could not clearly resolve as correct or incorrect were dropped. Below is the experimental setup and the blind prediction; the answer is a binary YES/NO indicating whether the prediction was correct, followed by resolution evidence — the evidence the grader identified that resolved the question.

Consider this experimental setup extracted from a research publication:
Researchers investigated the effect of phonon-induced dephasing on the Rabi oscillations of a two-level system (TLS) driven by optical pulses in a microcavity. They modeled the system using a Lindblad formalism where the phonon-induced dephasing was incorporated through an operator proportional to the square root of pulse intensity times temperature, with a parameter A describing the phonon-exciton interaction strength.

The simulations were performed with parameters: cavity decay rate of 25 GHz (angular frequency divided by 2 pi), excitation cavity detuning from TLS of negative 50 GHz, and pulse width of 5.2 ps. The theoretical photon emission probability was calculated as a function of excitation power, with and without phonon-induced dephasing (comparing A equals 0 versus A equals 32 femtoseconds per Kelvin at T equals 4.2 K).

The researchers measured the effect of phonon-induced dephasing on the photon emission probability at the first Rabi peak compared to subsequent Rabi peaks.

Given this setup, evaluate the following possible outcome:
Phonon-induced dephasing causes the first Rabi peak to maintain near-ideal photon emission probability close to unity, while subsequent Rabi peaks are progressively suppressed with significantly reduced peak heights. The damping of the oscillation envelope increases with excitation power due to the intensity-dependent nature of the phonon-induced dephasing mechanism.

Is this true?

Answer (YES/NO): YES